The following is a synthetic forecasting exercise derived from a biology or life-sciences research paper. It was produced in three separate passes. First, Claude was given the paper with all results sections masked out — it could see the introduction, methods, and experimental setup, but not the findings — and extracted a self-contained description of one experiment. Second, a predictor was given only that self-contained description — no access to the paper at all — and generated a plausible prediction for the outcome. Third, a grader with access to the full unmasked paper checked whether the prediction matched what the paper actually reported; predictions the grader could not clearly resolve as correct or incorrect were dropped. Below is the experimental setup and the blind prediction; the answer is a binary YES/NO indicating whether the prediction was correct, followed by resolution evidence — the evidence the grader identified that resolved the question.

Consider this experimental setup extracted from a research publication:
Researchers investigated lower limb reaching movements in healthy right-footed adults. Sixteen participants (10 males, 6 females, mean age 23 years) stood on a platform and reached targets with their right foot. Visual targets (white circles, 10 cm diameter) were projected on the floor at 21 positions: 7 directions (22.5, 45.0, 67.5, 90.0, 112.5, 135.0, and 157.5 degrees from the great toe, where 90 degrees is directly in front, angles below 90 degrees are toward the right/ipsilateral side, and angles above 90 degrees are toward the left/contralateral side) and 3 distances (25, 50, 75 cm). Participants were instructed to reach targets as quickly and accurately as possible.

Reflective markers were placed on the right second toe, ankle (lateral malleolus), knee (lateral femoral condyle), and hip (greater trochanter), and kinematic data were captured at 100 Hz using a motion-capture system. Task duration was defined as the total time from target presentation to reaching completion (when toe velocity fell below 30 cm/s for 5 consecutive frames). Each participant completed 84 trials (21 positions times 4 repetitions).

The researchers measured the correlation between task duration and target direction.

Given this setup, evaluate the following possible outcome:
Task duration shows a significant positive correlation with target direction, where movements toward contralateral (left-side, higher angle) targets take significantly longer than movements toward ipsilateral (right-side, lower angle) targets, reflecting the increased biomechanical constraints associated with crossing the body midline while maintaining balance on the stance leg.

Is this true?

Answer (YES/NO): YES